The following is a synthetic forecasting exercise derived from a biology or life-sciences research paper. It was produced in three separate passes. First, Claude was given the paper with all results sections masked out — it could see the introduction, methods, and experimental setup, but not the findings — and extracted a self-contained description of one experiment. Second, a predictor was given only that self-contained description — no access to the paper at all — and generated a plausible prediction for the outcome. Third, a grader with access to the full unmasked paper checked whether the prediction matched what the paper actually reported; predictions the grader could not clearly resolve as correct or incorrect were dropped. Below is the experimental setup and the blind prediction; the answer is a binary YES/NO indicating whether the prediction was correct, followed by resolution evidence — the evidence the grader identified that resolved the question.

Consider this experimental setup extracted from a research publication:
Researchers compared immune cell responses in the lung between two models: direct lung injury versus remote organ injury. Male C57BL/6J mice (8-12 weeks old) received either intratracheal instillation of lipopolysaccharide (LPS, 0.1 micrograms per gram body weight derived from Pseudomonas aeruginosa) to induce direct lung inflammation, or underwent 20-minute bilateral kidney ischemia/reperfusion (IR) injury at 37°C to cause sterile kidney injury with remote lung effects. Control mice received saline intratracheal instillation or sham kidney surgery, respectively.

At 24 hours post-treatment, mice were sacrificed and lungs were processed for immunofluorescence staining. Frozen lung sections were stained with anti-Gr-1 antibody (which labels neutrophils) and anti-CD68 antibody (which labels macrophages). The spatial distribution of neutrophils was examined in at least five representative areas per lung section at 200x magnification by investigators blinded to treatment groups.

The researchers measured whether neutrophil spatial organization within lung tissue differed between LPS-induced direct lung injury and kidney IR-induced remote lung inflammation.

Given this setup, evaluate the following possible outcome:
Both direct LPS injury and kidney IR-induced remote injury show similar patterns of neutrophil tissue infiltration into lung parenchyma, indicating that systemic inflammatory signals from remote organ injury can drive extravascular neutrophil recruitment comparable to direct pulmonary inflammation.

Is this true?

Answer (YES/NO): NO